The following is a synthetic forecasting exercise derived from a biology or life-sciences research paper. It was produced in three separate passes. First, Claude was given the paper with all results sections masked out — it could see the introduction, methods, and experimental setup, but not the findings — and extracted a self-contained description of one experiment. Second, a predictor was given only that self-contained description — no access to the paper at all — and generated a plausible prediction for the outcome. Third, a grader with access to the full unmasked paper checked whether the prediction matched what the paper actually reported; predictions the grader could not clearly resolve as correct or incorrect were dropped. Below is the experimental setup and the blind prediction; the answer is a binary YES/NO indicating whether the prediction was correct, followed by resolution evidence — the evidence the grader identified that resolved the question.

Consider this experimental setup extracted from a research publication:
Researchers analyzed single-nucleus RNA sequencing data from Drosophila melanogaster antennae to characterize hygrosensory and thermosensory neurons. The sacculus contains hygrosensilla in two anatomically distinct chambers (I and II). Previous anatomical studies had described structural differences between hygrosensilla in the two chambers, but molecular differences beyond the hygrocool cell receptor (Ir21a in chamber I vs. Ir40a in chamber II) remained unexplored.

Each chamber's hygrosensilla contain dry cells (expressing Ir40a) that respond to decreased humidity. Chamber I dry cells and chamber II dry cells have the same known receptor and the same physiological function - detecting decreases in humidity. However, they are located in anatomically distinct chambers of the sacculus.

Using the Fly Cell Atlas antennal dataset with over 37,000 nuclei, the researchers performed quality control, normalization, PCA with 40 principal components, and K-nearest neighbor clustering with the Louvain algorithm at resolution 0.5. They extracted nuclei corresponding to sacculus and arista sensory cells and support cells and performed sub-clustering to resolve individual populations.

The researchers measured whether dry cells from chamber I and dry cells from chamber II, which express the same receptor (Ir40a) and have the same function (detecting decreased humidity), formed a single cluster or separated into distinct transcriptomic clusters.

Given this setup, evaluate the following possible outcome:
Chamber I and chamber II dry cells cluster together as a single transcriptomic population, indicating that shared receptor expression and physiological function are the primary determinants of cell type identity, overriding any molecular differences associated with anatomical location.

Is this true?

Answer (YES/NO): NO